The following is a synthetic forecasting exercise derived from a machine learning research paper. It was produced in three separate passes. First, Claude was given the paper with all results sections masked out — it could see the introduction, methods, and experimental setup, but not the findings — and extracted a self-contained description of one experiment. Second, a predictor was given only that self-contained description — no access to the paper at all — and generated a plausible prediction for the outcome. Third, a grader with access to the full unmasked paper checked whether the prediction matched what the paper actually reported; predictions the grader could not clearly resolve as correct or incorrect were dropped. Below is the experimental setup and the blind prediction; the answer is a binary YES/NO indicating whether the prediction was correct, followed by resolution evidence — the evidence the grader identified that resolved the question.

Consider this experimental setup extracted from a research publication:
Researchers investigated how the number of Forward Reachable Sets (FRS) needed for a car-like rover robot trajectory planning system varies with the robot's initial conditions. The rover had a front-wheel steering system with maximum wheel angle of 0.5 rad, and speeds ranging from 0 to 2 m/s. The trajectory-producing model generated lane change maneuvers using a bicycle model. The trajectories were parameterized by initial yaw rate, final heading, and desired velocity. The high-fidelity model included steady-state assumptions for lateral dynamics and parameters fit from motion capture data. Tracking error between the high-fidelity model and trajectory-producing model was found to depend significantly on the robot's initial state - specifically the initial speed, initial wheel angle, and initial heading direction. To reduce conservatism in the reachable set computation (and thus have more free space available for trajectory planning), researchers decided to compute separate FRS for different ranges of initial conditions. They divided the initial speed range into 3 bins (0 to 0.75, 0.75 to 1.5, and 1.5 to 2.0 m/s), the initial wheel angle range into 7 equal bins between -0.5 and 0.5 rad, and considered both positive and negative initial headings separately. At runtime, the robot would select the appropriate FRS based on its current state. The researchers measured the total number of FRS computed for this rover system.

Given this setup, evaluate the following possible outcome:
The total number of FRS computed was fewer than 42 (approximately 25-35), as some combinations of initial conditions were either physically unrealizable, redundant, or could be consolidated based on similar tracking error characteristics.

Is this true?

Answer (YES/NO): NO